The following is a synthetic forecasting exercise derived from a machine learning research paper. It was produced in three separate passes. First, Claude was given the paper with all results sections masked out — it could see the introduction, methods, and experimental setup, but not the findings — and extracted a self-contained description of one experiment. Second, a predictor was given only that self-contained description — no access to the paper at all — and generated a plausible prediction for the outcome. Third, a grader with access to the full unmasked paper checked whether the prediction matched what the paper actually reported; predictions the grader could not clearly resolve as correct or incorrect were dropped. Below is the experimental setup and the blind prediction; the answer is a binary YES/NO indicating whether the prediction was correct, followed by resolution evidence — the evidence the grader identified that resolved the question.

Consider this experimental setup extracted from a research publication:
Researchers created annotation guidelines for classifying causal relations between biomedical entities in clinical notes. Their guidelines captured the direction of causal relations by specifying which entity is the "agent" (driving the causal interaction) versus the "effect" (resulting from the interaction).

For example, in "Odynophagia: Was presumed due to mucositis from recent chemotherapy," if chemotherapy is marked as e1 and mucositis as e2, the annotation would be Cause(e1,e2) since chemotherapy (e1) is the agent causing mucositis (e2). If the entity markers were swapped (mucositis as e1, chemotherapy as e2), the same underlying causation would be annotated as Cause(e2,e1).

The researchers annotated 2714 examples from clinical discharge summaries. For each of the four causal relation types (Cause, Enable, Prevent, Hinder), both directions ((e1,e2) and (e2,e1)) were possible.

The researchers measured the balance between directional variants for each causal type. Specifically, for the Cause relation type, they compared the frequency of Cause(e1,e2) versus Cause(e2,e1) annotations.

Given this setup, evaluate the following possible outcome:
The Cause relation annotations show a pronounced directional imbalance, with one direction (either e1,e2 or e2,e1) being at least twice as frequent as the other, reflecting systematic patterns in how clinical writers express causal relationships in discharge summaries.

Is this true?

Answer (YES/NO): NO